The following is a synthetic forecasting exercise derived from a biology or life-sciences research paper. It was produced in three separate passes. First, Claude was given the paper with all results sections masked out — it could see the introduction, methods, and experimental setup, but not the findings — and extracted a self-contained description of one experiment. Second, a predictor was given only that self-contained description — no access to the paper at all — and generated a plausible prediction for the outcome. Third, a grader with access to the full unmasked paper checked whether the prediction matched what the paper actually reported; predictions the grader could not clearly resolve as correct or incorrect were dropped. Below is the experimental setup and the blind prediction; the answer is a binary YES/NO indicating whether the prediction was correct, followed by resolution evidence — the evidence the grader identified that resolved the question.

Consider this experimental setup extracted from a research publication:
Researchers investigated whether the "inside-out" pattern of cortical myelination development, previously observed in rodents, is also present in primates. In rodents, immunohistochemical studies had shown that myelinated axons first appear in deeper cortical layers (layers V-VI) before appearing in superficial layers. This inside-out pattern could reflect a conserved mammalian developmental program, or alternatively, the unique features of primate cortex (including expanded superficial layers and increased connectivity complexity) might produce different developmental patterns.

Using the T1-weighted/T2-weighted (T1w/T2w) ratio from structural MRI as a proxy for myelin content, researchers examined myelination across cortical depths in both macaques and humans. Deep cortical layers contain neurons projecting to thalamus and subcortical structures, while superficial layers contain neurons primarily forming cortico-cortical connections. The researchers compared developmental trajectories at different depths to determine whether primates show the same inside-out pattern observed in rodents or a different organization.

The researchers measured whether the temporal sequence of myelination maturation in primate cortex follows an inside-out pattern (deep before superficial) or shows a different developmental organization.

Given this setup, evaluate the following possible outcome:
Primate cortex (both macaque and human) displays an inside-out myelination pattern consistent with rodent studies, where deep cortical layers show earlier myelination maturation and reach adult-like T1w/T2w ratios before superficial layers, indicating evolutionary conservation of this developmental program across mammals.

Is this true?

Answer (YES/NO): YES